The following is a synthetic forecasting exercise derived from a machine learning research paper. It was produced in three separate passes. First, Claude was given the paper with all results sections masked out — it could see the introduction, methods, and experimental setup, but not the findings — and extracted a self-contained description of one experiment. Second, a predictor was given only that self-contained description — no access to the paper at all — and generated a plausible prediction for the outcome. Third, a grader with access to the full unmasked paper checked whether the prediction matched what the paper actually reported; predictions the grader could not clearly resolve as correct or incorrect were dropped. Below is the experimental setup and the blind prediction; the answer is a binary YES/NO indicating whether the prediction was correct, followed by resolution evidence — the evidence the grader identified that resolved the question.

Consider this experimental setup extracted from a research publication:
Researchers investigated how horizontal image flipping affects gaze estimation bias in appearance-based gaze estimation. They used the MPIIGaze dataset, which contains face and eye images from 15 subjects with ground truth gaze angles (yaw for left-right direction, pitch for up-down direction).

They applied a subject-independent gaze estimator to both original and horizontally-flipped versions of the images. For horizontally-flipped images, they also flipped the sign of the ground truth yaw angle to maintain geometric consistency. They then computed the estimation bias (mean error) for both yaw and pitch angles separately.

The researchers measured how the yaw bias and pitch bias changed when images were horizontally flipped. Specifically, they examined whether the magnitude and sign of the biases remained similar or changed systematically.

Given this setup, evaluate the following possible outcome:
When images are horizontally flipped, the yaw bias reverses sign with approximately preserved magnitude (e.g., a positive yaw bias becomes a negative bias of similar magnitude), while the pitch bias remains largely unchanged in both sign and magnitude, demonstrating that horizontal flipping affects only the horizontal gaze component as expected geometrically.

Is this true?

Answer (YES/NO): YES